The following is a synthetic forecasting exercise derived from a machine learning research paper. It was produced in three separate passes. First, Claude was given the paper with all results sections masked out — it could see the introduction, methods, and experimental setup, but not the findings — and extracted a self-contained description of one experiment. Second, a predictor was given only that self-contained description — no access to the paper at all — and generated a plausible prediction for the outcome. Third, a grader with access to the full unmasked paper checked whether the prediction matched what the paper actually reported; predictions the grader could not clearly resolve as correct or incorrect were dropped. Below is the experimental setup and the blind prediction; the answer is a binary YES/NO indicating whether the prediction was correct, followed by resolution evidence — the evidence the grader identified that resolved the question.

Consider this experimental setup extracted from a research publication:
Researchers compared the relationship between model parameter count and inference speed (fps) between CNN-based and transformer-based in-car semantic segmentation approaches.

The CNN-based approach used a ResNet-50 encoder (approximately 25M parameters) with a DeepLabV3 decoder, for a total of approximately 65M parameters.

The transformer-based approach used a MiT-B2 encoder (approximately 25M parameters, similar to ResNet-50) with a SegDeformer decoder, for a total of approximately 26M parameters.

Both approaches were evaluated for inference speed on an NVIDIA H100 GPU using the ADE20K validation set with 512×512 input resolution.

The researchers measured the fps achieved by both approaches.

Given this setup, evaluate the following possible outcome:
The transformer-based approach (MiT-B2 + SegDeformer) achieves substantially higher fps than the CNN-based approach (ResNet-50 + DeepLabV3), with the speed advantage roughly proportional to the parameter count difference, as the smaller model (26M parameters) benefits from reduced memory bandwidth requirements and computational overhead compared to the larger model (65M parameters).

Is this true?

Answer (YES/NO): NO